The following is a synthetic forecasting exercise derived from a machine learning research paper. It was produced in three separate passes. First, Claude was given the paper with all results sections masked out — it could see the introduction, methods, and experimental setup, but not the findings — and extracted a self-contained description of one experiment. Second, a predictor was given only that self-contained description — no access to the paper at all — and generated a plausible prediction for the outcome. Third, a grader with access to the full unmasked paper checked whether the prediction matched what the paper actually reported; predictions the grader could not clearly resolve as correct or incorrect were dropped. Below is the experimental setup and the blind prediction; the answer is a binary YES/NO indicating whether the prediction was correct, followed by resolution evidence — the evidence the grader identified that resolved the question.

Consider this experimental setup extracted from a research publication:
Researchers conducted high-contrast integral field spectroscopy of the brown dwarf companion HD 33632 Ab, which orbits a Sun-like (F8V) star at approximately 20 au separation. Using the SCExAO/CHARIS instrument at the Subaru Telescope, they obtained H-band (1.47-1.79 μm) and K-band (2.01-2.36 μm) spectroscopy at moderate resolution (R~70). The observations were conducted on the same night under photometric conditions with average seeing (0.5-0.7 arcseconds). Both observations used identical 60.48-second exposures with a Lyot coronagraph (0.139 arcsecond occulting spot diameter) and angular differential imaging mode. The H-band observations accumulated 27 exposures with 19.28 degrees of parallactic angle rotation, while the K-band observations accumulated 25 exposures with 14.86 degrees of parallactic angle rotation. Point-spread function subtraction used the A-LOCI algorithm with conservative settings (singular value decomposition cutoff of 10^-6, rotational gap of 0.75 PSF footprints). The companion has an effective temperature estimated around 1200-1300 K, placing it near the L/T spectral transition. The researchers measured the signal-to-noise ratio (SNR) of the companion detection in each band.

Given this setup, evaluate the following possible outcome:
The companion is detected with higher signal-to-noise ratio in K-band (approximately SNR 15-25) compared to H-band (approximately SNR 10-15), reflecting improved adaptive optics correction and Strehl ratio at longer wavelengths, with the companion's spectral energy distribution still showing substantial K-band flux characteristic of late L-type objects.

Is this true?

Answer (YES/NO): NO